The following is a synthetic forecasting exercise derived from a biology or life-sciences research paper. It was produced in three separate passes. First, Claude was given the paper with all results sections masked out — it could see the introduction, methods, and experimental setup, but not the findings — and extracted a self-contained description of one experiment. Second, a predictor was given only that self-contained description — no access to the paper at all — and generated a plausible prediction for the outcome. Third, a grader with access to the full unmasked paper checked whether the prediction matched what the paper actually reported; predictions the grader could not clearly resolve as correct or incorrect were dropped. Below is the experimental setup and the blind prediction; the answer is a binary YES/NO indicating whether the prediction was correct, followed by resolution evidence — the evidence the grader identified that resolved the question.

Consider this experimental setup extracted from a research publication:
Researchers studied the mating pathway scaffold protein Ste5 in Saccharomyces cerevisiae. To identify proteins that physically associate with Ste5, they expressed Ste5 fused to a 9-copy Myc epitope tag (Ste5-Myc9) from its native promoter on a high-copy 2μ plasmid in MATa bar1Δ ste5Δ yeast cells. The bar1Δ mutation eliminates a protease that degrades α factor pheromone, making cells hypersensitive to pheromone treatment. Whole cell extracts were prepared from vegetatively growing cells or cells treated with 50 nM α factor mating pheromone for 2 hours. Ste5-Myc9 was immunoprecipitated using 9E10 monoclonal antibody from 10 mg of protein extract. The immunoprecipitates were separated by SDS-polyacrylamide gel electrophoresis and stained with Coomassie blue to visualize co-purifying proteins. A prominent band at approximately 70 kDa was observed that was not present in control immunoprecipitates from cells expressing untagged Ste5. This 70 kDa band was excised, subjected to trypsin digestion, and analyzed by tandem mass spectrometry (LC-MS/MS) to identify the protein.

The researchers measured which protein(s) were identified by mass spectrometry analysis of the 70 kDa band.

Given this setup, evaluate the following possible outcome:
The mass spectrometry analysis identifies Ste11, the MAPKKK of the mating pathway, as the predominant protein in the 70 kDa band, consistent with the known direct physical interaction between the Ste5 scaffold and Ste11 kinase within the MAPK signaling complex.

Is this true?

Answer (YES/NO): NO